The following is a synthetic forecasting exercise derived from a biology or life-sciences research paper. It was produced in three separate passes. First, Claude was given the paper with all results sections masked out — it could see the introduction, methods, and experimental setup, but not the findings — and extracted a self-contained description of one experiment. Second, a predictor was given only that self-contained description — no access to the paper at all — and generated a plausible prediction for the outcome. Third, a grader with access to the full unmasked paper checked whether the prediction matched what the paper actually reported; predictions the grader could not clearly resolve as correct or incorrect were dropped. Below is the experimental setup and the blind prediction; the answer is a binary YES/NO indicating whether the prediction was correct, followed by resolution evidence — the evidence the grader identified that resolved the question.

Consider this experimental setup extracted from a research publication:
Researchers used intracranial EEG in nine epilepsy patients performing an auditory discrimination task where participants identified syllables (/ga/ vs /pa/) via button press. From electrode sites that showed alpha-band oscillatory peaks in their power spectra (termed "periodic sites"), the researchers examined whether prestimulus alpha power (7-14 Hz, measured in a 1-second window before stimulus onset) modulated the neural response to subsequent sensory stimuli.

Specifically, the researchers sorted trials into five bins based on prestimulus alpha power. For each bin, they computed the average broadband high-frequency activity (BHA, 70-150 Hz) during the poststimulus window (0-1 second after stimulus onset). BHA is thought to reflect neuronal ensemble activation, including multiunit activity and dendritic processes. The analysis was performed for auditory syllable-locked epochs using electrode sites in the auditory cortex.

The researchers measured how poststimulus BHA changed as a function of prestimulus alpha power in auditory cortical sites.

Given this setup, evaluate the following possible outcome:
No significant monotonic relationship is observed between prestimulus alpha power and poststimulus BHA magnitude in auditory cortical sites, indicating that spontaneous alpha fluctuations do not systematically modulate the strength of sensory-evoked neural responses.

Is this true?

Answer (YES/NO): NO